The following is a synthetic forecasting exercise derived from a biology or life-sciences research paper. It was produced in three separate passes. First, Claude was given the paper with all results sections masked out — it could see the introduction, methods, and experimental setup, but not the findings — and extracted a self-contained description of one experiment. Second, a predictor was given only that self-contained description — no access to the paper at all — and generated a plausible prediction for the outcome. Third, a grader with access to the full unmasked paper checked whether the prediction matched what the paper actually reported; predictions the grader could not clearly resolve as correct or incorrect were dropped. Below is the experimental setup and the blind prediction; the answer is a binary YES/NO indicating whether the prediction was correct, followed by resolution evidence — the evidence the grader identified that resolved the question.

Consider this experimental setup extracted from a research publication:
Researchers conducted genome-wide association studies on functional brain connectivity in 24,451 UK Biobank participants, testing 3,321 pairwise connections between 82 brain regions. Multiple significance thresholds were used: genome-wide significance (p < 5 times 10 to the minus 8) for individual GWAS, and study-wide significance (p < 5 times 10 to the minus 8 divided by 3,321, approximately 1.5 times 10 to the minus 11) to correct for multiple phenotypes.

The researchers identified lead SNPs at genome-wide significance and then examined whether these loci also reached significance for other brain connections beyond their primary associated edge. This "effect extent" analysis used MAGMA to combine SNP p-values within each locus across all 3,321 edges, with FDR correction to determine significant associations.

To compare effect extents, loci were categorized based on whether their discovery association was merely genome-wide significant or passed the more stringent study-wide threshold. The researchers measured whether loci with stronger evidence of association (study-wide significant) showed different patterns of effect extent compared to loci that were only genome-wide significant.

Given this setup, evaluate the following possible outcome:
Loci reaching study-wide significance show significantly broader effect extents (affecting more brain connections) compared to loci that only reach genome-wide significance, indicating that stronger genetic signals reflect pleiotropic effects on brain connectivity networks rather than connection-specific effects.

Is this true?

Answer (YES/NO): YES